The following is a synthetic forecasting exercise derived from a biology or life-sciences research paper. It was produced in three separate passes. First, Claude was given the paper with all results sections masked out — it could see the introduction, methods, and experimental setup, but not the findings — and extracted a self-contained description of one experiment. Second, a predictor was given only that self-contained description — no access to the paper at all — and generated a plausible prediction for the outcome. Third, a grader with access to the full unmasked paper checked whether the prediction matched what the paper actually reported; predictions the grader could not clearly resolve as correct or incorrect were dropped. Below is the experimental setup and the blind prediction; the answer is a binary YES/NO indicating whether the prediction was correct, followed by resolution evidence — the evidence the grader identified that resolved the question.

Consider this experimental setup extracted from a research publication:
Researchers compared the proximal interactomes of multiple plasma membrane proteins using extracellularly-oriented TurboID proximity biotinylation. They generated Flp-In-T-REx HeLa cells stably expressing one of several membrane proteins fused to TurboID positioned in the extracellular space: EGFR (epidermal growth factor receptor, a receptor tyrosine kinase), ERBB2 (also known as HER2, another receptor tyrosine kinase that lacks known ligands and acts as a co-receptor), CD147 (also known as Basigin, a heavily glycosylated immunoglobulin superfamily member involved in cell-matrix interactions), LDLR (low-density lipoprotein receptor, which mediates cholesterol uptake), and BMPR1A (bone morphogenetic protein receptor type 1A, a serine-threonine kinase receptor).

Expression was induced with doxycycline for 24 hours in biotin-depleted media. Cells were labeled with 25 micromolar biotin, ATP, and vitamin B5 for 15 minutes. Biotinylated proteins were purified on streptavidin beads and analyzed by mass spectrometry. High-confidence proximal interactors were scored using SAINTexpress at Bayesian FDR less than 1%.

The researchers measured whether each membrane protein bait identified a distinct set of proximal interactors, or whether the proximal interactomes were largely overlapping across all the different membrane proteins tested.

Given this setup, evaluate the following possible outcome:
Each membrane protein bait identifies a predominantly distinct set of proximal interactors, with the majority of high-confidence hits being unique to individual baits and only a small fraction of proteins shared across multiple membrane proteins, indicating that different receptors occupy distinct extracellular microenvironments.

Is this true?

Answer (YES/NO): NO